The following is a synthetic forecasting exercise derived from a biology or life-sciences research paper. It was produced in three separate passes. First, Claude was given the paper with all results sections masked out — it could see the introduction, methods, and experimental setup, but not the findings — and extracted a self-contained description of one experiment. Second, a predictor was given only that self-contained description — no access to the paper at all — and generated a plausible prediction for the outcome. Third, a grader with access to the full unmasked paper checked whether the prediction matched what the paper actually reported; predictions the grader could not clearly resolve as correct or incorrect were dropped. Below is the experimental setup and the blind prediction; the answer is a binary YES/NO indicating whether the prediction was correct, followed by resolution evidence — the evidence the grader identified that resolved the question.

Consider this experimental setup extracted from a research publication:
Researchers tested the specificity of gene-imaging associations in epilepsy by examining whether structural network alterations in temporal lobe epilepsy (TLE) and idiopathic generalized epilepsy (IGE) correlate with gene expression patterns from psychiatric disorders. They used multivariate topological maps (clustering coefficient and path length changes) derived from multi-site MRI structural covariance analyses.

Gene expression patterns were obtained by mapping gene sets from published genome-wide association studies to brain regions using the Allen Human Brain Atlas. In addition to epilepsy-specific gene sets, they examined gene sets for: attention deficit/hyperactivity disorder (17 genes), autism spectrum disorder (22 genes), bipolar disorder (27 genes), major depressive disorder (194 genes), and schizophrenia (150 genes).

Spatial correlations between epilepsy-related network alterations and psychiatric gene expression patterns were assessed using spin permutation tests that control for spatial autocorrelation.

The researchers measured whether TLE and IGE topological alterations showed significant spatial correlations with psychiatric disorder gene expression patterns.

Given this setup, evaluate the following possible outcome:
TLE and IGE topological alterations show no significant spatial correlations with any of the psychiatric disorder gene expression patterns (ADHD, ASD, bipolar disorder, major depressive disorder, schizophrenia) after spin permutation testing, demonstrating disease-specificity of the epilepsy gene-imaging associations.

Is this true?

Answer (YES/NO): YES